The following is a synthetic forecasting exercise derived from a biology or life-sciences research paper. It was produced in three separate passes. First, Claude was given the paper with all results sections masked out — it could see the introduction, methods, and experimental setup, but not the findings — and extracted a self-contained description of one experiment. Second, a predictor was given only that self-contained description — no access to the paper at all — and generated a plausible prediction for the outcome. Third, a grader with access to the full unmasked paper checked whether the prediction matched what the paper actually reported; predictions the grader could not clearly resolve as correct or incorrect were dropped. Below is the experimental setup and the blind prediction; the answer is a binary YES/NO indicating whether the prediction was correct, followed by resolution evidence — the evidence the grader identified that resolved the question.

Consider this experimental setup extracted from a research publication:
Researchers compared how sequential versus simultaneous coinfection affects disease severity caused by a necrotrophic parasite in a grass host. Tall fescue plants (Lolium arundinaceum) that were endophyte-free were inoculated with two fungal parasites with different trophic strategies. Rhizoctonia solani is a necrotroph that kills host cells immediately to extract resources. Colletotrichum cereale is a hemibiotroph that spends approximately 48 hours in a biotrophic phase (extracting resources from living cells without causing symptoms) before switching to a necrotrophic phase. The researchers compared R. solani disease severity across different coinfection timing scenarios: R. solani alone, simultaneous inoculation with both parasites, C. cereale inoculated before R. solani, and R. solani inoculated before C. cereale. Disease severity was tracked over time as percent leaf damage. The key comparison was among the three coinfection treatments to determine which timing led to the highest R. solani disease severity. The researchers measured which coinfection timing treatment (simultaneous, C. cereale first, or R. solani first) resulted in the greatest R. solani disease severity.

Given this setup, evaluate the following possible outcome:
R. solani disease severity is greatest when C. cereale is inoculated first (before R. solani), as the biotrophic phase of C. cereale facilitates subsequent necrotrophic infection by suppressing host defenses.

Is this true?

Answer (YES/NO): NO